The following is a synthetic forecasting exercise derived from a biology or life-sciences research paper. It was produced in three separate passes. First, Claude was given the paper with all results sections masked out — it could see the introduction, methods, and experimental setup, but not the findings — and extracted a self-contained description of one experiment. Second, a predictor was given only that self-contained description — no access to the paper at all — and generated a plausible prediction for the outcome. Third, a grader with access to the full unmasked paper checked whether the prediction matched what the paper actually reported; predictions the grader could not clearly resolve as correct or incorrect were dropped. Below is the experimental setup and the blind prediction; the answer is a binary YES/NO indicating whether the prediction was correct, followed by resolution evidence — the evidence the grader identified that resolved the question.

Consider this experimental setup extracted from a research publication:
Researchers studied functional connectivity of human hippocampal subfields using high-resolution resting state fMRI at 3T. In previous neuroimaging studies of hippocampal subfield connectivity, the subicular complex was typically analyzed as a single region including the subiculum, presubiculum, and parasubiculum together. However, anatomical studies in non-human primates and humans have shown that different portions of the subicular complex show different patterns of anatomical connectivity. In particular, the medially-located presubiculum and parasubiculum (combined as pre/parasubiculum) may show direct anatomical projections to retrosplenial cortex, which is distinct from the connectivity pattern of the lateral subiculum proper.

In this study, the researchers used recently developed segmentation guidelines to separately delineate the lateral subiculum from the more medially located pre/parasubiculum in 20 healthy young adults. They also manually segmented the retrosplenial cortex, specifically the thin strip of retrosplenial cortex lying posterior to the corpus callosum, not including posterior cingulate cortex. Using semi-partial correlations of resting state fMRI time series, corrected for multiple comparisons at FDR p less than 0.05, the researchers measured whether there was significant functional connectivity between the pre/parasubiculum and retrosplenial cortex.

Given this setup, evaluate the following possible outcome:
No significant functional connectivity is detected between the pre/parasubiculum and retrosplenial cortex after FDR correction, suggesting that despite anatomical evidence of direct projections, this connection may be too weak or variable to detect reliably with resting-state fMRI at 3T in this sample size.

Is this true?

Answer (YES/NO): NO